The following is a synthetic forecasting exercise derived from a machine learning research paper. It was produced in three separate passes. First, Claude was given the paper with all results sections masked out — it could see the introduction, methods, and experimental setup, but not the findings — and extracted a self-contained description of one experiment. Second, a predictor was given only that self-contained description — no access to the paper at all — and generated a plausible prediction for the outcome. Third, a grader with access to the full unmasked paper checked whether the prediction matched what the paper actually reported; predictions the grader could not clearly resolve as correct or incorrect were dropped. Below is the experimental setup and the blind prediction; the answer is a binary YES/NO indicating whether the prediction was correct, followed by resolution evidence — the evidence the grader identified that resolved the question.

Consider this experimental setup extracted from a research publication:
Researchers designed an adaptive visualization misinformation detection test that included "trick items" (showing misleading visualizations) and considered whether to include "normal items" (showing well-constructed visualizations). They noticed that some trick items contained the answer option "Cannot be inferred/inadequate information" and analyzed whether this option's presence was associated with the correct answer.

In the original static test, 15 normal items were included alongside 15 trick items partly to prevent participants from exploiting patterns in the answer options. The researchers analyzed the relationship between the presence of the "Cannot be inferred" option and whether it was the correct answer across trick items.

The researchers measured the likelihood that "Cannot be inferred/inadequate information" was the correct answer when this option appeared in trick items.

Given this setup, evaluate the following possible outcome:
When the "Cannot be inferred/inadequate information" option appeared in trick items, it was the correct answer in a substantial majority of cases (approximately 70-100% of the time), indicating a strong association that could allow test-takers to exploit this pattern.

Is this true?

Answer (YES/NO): YES